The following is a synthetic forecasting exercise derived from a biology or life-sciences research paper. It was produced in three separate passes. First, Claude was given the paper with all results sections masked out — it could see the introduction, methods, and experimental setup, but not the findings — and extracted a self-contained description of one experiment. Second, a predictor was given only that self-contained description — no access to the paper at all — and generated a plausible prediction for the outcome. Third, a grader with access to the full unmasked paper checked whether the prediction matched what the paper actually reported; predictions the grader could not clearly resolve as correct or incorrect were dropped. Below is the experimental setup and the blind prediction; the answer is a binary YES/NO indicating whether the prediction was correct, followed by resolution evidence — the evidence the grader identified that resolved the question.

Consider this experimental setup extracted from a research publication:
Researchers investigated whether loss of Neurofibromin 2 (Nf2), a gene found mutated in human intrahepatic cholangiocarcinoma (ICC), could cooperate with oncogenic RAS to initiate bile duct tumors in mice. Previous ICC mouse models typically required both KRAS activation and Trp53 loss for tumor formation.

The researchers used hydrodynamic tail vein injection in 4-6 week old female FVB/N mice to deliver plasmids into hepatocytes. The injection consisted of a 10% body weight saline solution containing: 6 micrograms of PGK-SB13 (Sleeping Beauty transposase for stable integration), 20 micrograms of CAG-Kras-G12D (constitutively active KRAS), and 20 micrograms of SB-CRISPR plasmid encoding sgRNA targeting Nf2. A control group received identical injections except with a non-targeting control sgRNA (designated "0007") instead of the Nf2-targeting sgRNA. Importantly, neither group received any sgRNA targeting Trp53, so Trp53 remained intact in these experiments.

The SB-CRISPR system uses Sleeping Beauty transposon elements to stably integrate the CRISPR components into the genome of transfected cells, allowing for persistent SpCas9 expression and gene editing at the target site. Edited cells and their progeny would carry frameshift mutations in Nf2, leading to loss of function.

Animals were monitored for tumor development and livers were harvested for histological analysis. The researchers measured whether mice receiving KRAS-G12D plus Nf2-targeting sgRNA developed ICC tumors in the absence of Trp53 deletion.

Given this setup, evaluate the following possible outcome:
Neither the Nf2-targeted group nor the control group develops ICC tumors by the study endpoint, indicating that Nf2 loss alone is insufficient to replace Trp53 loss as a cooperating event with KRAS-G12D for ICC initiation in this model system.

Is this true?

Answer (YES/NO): NO